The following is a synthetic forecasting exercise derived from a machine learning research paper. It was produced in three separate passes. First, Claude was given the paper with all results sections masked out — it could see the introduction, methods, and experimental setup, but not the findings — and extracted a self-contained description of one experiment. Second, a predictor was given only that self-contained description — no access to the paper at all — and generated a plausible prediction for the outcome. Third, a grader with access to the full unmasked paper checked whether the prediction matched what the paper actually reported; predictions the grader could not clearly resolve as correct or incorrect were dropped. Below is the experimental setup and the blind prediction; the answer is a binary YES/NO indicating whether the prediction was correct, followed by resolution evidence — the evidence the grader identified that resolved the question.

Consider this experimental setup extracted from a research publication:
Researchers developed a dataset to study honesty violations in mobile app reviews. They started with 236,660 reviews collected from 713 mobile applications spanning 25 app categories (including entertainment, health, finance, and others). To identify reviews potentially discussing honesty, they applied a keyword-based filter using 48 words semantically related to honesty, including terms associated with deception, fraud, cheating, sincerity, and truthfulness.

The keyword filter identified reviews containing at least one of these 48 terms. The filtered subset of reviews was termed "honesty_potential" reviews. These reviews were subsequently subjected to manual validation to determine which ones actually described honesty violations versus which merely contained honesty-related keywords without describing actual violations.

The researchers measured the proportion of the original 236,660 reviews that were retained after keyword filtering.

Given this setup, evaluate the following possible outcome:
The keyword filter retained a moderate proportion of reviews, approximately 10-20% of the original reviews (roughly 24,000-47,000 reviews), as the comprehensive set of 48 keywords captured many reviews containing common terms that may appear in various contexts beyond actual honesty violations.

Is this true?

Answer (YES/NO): NO